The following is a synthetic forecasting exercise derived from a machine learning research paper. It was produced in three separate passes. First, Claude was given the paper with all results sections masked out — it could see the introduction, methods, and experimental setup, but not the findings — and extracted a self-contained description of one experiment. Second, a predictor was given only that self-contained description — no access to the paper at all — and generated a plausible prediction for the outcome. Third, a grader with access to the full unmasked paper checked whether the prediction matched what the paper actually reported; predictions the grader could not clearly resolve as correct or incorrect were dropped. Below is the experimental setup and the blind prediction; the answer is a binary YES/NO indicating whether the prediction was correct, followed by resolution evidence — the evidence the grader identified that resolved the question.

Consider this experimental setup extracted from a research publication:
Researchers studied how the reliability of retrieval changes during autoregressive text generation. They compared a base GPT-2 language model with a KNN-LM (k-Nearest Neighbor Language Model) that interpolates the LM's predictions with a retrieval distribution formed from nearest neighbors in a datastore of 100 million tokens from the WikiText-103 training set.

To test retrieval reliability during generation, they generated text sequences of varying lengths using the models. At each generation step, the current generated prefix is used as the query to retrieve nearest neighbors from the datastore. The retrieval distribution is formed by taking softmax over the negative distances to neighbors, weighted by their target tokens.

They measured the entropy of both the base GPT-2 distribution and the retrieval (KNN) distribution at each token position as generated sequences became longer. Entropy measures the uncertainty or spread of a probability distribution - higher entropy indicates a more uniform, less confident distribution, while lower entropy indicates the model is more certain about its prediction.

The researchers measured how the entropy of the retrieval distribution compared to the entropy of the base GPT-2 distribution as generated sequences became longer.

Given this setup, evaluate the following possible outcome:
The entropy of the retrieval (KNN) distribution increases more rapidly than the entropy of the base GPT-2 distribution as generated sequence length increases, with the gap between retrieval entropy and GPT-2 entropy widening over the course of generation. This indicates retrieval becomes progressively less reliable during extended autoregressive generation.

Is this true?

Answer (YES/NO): YES